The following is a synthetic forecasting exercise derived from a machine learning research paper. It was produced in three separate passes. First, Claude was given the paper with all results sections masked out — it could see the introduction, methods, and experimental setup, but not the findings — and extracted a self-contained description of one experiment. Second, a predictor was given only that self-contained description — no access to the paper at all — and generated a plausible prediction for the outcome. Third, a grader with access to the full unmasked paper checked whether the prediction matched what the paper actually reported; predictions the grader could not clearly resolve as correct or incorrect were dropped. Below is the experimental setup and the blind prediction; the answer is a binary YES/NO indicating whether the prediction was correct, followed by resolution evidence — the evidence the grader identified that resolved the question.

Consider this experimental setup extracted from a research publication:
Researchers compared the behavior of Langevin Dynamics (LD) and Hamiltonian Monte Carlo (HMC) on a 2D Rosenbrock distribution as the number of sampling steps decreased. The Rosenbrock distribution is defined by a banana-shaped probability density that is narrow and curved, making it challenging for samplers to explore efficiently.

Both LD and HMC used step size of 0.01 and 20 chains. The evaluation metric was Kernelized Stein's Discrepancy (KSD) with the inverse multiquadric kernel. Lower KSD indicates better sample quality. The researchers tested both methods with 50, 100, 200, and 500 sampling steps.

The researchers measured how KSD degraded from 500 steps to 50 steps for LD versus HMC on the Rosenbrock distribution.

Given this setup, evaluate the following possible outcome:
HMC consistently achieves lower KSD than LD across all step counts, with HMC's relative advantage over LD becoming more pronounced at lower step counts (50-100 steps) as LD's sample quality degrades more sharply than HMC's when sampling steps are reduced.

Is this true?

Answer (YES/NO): YES